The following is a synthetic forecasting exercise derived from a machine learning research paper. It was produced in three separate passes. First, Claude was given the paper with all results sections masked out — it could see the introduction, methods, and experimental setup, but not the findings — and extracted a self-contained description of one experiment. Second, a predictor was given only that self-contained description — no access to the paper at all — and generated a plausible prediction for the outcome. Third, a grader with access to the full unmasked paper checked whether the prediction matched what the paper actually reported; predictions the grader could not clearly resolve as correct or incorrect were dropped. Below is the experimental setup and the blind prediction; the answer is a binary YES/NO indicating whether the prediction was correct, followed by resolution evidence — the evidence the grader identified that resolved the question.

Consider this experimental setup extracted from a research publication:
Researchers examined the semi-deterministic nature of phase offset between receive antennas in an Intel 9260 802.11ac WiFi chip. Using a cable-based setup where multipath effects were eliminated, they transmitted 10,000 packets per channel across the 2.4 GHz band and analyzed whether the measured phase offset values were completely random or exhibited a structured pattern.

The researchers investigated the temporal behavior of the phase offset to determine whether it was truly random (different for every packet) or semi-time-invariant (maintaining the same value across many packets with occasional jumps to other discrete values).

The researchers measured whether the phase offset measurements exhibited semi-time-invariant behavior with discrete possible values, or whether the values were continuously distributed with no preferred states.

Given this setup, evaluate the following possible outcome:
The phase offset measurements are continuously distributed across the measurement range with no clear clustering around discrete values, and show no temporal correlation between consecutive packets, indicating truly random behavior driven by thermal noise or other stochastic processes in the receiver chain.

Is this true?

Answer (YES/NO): NO